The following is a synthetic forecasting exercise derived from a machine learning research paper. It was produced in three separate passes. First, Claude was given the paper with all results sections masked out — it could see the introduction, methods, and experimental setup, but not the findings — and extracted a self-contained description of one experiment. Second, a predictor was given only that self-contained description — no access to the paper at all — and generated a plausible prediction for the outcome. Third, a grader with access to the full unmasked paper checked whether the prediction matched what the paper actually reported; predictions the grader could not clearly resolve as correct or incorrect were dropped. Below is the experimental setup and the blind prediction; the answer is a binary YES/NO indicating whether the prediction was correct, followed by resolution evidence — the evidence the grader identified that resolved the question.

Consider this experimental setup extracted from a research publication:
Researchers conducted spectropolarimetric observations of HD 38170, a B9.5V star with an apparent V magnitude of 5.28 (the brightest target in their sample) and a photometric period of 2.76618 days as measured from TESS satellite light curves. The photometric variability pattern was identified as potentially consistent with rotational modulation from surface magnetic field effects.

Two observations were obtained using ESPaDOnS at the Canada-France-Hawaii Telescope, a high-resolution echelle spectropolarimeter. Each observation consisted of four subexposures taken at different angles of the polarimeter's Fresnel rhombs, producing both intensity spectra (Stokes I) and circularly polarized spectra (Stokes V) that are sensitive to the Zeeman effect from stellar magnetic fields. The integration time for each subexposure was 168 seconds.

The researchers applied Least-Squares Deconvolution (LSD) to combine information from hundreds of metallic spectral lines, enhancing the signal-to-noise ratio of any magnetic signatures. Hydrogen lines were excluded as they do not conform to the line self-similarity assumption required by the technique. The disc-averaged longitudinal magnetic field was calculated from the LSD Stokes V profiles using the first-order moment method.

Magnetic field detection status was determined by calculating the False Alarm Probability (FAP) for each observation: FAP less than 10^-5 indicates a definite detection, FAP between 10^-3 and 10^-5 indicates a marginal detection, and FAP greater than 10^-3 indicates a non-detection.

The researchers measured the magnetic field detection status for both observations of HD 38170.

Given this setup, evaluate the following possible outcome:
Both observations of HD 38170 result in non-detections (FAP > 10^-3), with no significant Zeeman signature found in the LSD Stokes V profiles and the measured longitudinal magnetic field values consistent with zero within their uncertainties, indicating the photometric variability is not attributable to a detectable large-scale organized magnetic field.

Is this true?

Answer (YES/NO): NO